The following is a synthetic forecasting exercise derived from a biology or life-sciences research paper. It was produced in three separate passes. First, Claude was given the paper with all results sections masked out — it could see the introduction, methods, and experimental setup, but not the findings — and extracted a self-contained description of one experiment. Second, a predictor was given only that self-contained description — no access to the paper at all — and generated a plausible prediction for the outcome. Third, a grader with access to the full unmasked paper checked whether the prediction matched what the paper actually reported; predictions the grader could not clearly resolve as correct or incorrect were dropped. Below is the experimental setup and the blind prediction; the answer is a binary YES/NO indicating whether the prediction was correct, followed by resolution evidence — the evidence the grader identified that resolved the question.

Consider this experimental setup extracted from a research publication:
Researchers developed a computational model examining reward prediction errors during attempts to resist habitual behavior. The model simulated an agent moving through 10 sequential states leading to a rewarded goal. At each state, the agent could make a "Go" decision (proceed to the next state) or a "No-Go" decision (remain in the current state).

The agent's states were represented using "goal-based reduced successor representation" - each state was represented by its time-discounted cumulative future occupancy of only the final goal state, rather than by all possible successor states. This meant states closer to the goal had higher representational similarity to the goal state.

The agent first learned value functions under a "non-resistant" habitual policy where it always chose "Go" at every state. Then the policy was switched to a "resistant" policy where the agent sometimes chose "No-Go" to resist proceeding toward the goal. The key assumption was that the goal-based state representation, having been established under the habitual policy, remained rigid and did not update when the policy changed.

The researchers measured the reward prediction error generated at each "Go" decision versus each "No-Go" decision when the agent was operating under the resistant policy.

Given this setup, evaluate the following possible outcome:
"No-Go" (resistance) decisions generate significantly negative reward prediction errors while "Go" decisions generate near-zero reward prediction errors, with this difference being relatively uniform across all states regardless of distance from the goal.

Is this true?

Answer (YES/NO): NO